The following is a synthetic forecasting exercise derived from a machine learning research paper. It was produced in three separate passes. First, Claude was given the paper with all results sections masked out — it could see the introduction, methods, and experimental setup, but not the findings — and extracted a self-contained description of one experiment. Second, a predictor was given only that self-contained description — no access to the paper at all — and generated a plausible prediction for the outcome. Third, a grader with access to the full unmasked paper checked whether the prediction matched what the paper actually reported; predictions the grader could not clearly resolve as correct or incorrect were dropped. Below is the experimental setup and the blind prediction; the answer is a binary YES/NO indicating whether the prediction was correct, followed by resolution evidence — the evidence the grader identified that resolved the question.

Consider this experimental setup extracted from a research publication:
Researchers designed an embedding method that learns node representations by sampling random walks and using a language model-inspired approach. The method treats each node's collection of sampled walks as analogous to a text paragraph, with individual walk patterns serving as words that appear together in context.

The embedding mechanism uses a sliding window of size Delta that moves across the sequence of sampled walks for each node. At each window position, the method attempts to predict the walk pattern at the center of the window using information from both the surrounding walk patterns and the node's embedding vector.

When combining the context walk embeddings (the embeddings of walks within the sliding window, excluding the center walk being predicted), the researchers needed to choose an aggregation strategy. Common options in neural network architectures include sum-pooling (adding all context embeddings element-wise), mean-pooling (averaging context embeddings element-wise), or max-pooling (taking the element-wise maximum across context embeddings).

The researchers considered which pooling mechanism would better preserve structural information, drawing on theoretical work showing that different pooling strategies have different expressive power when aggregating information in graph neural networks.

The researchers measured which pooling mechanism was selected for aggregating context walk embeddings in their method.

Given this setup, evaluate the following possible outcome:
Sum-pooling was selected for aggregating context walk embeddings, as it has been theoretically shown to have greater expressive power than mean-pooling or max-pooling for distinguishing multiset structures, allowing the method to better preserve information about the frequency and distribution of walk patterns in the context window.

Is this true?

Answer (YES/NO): YES